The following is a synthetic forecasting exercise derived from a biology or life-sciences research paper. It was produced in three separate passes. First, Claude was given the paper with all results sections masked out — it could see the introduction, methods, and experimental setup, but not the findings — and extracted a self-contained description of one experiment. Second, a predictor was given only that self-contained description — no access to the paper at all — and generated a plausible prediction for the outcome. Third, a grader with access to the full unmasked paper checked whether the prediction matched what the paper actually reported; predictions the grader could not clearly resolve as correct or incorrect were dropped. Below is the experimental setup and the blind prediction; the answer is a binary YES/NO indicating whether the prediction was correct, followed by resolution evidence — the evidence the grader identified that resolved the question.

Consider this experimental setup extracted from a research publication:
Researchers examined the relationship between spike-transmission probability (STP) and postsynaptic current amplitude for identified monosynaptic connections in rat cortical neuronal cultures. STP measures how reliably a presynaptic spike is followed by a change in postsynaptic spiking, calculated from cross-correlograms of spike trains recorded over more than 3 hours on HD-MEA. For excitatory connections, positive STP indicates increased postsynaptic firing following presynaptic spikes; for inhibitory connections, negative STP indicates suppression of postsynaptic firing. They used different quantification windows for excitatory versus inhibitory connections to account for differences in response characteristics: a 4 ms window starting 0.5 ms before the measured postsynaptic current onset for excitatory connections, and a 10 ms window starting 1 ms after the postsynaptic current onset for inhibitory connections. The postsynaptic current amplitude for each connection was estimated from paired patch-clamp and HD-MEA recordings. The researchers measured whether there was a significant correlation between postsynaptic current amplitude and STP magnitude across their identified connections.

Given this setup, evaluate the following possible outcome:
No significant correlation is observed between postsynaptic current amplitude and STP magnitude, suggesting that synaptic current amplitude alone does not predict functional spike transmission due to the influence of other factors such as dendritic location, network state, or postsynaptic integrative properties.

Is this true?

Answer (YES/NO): NO